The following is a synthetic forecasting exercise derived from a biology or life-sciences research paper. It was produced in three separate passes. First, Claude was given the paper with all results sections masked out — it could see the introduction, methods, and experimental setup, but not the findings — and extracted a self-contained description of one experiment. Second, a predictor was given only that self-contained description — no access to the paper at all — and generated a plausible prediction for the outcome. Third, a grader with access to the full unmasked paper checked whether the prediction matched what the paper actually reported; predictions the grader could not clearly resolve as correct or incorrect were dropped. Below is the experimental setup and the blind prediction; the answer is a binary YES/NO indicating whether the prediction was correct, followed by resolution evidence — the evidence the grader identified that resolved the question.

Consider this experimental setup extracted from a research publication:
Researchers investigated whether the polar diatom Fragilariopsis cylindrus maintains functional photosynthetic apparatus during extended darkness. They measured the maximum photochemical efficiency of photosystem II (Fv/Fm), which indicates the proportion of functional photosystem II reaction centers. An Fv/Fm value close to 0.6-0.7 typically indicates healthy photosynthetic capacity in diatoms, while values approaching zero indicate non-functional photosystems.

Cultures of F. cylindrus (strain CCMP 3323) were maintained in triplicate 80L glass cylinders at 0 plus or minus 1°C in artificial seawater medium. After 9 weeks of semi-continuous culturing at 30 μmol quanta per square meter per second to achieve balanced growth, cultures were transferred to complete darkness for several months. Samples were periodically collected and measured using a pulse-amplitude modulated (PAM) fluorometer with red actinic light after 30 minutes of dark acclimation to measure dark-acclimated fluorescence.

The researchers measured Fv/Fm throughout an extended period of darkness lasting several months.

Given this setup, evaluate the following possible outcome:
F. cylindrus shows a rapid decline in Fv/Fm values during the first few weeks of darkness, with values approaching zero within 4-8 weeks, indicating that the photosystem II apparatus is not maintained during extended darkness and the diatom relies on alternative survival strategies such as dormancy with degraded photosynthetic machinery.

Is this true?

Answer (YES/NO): NO